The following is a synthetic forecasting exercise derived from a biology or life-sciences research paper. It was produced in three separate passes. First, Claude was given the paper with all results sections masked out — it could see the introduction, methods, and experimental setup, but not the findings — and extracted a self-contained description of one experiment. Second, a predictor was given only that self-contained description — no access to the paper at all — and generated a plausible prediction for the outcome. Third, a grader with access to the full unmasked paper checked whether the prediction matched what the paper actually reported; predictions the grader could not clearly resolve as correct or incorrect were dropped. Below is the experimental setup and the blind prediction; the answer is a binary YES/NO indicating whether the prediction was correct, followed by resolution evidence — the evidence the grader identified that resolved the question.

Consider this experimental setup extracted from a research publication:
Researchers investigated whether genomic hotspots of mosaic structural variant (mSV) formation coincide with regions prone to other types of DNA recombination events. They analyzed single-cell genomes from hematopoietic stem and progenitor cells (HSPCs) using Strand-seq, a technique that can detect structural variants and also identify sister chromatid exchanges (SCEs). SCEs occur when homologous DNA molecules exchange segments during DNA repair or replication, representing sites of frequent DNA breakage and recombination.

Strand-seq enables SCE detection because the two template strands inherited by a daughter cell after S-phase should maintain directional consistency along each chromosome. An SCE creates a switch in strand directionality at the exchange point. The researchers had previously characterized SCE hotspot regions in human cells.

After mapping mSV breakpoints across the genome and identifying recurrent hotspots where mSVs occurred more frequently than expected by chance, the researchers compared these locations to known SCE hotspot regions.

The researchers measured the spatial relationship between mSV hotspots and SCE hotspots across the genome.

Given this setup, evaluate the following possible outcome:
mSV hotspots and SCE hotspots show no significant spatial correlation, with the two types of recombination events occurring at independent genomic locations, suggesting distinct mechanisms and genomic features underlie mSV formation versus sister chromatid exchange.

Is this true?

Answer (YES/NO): NO